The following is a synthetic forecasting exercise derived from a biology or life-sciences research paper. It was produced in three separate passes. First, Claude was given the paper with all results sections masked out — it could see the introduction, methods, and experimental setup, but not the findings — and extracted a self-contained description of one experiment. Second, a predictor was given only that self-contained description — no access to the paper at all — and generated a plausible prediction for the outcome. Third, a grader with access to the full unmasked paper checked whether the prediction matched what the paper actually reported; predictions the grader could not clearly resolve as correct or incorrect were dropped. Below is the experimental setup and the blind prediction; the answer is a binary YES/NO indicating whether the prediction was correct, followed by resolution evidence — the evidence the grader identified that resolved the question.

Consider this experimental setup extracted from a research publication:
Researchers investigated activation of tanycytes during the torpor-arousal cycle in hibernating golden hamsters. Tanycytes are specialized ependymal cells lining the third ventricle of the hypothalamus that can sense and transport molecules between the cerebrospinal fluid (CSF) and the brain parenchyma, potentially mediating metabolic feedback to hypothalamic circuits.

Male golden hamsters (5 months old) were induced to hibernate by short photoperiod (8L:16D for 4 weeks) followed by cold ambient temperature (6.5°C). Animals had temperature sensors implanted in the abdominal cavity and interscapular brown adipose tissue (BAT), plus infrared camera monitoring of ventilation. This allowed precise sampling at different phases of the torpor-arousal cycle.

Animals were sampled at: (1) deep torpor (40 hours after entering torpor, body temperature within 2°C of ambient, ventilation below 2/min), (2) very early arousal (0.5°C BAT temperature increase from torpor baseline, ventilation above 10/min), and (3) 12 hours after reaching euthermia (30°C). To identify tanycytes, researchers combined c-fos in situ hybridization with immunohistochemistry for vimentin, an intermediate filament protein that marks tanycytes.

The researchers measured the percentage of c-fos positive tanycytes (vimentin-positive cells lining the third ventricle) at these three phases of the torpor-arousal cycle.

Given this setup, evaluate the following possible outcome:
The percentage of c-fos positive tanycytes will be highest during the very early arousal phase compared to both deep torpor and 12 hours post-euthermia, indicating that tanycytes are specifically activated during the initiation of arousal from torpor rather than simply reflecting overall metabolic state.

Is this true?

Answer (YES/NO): YES